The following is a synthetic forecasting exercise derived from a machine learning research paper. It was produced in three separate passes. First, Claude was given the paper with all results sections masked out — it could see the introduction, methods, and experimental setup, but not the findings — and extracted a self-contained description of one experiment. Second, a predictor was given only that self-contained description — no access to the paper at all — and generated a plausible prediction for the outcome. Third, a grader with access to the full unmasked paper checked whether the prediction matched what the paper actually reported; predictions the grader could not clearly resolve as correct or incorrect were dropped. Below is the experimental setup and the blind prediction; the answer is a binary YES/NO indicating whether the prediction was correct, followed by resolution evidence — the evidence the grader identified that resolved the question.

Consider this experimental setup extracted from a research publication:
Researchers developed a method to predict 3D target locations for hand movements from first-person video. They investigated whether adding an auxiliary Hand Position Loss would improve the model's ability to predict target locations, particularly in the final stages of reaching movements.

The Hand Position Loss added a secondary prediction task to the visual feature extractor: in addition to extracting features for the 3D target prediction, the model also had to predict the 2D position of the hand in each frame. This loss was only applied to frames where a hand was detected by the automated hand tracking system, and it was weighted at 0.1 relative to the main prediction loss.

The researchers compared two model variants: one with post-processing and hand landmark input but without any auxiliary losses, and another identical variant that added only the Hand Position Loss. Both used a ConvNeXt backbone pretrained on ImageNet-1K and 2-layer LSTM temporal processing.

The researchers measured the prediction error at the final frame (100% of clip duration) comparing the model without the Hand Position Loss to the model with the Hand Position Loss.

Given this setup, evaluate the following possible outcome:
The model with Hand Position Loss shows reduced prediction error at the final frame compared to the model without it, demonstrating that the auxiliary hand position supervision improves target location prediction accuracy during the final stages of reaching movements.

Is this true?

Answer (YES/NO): YES